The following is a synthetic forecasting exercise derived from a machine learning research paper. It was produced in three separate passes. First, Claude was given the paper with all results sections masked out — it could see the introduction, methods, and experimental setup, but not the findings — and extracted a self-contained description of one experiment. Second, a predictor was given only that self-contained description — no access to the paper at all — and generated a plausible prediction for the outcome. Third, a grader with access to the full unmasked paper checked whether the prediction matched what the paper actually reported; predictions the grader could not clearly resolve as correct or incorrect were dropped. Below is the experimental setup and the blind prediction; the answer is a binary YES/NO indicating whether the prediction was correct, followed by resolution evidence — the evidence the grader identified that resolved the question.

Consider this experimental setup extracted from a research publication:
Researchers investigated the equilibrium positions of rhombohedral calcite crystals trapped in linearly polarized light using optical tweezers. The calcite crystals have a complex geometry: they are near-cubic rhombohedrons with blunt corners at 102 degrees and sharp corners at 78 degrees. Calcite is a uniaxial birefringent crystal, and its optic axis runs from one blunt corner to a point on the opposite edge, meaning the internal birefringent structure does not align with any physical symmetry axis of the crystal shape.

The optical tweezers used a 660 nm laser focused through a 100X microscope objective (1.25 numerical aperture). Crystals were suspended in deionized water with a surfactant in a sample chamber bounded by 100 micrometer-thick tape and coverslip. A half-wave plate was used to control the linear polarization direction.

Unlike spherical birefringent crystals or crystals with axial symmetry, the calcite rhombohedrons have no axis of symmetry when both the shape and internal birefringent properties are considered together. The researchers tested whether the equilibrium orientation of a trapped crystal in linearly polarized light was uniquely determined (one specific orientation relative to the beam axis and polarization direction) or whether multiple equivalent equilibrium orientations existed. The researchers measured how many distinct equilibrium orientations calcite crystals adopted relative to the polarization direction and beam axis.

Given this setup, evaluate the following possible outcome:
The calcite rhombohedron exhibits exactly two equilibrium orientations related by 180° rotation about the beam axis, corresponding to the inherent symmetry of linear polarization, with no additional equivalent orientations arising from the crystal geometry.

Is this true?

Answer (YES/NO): NO